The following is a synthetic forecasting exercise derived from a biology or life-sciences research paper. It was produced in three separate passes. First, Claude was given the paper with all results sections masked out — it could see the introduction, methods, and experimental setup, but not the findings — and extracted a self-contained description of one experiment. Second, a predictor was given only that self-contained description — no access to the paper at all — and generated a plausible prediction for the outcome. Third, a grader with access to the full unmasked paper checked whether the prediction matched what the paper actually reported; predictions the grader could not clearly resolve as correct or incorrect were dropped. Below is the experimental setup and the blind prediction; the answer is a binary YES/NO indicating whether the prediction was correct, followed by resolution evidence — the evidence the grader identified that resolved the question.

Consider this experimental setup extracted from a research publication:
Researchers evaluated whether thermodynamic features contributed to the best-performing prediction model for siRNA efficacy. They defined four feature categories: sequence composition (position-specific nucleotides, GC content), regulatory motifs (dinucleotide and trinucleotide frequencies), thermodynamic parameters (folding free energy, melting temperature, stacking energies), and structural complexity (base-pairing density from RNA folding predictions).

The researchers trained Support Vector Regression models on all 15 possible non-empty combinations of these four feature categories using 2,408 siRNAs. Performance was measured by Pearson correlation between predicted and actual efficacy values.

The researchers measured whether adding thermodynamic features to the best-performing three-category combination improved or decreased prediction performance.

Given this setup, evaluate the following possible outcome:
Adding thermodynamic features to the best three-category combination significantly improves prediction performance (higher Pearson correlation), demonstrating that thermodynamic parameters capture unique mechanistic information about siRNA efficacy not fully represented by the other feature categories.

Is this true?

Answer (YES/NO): NO